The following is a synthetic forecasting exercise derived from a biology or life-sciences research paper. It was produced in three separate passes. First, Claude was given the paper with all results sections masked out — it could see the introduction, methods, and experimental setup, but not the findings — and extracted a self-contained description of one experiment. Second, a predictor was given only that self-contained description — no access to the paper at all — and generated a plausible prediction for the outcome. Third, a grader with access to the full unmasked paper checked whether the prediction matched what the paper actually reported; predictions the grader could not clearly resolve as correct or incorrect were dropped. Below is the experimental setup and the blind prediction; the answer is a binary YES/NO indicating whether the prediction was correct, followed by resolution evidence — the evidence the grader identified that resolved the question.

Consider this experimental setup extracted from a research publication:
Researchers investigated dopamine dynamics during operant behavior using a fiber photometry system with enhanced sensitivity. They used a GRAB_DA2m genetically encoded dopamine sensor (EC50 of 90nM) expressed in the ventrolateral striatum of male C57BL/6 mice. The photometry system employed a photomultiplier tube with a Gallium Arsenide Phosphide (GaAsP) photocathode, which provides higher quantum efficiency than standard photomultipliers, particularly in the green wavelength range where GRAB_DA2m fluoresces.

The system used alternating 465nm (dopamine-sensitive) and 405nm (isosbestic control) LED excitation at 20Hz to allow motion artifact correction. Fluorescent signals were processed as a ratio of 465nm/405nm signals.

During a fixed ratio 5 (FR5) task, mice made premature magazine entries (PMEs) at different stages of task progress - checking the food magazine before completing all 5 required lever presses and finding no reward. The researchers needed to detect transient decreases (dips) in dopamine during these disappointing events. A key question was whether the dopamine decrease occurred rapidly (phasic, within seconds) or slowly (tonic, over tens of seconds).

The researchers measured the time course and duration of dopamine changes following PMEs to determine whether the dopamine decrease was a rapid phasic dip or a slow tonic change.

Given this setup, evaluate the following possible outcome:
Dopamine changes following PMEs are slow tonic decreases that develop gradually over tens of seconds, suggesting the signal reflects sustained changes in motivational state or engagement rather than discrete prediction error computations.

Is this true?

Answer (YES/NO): NO